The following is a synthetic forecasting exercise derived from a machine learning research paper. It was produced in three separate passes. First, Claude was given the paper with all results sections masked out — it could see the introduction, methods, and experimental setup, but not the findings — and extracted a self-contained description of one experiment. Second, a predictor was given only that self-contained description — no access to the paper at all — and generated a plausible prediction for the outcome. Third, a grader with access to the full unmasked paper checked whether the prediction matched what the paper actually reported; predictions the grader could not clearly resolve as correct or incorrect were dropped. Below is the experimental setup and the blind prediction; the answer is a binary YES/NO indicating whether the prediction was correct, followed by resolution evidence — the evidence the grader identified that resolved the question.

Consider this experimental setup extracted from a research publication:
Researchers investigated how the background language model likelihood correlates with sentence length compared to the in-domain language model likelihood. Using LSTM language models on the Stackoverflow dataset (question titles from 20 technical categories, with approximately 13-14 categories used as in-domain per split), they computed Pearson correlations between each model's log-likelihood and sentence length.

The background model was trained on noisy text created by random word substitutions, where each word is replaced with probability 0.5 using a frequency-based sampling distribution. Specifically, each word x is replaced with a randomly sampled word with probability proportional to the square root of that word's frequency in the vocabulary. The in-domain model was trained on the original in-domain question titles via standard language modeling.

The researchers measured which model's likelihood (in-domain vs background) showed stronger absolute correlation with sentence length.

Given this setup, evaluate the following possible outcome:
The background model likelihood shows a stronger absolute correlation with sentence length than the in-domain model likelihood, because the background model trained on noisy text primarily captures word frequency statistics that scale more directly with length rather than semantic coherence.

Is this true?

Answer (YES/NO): YES